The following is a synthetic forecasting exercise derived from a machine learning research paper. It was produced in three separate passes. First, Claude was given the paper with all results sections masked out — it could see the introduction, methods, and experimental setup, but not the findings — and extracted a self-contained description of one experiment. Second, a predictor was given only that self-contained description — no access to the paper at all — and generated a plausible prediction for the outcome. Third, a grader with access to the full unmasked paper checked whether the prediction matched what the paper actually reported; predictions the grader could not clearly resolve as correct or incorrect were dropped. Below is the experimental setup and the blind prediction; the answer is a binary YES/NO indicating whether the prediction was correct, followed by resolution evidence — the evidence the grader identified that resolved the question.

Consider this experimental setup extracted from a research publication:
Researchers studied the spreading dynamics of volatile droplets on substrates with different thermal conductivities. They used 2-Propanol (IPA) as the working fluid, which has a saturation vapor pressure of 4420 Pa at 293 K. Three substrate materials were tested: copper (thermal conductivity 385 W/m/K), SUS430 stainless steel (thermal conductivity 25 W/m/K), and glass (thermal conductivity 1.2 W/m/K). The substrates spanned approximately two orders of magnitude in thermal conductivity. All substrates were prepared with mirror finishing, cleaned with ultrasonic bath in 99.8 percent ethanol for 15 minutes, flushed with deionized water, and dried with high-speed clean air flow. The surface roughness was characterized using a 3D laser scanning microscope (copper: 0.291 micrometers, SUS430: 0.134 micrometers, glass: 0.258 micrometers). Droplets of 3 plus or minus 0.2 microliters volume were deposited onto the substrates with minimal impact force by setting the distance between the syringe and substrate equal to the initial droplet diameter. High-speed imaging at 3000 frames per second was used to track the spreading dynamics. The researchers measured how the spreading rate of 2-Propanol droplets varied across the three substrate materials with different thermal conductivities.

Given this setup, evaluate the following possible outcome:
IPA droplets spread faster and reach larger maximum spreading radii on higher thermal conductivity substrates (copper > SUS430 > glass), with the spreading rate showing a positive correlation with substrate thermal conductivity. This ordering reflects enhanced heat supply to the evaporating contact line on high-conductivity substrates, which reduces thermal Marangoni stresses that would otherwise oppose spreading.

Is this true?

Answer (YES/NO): NO